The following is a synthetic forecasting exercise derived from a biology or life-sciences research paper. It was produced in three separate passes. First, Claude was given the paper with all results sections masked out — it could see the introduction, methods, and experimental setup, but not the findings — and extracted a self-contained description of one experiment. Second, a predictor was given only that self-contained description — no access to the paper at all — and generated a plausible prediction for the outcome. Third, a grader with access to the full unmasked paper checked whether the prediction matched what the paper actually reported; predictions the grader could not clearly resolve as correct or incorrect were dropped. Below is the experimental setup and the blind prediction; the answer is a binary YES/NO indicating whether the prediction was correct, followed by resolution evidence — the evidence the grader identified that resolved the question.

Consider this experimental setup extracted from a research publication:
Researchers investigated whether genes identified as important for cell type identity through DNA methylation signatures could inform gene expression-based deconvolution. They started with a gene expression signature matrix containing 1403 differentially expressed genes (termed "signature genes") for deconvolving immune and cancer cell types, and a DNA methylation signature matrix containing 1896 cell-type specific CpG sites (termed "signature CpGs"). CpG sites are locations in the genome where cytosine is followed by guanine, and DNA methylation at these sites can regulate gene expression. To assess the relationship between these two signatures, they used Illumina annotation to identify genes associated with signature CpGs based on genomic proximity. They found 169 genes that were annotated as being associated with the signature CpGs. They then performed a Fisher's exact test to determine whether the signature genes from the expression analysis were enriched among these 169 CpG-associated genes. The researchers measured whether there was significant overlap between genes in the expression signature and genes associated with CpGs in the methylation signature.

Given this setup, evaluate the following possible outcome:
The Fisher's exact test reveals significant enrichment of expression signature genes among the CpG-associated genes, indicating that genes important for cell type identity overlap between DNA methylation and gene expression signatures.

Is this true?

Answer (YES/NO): YES